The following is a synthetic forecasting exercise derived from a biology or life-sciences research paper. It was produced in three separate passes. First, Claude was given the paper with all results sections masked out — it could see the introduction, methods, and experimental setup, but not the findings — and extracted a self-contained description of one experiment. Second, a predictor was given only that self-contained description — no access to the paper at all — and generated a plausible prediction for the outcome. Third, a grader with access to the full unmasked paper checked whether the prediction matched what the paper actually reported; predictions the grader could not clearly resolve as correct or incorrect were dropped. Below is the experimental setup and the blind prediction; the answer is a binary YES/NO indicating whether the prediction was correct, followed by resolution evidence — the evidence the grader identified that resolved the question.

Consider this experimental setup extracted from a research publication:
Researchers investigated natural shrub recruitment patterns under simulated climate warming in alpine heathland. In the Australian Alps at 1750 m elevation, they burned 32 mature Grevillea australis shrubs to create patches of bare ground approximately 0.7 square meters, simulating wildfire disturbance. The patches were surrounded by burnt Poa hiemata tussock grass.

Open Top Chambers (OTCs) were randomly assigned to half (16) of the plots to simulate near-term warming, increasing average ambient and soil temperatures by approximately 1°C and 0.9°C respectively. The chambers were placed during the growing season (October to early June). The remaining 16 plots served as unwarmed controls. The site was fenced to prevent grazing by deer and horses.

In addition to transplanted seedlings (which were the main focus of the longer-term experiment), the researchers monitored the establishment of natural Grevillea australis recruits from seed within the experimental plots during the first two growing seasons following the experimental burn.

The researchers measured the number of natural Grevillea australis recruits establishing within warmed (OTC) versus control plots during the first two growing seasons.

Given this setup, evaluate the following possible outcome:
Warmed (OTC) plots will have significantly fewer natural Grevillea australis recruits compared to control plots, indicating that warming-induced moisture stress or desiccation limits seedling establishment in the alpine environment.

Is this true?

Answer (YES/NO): NO